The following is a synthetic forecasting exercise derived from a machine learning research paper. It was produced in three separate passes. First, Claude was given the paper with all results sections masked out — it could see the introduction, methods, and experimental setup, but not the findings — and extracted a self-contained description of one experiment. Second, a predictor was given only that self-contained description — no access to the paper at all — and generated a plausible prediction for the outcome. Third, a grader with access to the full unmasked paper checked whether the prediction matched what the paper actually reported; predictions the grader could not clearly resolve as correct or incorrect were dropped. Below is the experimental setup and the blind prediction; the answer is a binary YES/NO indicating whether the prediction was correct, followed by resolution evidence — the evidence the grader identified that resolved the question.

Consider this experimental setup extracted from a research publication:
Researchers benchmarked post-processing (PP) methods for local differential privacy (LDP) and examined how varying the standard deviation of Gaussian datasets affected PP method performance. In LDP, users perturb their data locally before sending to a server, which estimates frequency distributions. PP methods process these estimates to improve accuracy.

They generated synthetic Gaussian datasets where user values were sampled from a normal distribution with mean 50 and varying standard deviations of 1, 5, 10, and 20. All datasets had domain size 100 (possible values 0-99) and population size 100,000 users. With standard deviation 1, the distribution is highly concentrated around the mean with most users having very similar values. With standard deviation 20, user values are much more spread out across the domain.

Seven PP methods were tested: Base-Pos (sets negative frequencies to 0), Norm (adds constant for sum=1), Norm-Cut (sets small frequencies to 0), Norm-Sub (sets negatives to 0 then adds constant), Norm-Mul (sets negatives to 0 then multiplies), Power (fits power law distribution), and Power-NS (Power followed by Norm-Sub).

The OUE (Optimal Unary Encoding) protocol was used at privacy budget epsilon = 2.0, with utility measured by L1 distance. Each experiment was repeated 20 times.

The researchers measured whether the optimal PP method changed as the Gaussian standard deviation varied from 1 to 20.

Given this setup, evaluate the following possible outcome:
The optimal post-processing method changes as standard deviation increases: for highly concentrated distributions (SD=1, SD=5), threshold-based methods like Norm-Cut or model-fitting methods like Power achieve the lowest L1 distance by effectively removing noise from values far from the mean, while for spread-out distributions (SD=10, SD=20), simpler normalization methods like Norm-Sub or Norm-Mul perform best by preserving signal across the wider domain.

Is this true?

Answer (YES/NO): YES